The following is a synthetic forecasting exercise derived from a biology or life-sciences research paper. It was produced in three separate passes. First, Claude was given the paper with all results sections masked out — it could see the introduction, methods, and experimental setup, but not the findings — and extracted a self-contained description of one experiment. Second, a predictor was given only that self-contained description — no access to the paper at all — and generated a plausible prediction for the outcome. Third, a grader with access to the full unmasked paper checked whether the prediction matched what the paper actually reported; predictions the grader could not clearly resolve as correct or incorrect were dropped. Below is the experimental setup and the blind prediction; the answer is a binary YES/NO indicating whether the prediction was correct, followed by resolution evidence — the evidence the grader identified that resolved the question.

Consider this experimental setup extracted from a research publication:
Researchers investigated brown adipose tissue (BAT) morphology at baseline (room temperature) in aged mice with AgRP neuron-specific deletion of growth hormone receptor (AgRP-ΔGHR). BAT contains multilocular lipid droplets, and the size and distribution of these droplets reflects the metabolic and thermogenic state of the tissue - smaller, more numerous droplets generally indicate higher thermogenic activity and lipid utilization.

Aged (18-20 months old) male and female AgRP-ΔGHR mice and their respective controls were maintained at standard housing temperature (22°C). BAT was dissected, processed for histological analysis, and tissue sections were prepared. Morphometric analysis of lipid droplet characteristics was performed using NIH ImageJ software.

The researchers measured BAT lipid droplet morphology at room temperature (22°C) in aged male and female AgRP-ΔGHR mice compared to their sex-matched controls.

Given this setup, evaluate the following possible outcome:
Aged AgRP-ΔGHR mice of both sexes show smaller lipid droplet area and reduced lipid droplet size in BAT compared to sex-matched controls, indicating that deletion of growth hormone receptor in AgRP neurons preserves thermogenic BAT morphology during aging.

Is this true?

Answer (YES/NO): NO